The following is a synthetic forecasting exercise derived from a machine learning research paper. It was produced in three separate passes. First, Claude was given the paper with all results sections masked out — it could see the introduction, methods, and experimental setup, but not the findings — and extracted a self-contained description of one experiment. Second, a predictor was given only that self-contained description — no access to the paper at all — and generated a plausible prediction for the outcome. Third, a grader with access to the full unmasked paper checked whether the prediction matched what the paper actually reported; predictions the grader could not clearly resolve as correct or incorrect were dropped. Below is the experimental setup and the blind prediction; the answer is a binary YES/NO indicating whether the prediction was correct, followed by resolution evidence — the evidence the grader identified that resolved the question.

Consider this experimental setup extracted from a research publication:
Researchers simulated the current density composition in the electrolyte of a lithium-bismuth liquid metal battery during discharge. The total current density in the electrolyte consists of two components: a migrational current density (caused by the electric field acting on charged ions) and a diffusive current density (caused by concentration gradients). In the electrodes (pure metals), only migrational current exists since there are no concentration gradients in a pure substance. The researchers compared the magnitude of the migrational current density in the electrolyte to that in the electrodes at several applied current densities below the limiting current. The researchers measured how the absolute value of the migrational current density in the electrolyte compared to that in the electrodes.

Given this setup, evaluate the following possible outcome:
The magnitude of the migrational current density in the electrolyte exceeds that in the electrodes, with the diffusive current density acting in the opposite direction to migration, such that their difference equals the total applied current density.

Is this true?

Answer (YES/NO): NO